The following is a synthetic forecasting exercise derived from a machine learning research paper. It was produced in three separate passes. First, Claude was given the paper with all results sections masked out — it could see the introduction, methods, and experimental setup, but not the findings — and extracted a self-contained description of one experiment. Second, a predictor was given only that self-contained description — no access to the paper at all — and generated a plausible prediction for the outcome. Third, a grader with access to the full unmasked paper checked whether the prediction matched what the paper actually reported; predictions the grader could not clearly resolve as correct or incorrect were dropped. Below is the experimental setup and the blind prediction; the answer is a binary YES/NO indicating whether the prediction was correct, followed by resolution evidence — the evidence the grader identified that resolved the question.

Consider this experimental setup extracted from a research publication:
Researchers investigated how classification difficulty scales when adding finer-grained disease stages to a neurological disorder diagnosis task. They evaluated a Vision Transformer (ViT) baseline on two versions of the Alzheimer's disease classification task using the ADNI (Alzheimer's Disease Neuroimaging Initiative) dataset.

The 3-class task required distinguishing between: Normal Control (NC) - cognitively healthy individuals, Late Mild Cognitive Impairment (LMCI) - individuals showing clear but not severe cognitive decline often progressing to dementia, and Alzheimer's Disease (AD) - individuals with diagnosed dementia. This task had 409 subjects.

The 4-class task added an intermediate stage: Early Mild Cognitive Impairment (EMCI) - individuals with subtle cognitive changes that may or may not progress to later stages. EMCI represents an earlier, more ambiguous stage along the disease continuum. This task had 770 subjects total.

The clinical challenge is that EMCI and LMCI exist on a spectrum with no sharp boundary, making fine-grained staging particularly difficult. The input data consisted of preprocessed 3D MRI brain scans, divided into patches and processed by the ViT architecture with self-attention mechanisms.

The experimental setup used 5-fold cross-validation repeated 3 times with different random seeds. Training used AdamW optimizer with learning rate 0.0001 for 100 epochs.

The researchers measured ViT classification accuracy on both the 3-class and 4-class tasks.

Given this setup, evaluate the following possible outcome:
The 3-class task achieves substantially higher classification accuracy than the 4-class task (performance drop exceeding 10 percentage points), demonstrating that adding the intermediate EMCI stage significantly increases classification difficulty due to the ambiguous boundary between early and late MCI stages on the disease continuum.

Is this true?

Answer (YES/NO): YES